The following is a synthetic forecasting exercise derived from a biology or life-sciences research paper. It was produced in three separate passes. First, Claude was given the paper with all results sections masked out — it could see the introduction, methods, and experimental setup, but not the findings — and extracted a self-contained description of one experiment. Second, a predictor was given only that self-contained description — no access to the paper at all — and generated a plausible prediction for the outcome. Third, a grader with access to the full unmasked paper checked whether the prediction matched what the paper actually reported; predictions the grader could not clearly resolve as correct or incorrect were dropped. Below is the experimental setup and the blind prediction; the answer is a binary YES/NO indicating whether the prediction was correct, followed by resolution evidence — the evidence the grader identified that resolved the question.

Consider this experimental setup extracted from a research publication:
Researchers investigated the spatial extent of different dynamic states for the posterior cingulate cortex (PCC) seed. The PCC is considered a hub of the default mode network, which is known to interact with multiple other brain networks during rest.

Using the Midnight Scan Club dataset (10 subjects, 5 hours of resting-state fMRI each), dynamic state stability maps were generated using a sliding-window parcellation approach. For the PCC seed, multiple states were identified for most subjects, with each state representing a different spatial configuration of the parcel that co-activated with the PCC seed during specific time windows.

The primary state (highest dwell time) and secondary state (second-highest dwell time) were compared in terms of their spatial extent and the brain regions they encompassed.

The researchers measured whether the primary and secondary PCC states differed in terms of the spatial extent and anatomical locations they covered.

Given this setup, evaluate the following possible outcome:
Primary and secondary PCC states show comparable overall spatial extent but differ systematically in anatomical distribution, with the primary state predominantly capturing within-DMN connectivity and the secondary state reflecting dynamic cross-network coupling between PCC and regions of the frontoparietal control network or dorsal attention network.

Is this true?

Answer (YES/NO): NO